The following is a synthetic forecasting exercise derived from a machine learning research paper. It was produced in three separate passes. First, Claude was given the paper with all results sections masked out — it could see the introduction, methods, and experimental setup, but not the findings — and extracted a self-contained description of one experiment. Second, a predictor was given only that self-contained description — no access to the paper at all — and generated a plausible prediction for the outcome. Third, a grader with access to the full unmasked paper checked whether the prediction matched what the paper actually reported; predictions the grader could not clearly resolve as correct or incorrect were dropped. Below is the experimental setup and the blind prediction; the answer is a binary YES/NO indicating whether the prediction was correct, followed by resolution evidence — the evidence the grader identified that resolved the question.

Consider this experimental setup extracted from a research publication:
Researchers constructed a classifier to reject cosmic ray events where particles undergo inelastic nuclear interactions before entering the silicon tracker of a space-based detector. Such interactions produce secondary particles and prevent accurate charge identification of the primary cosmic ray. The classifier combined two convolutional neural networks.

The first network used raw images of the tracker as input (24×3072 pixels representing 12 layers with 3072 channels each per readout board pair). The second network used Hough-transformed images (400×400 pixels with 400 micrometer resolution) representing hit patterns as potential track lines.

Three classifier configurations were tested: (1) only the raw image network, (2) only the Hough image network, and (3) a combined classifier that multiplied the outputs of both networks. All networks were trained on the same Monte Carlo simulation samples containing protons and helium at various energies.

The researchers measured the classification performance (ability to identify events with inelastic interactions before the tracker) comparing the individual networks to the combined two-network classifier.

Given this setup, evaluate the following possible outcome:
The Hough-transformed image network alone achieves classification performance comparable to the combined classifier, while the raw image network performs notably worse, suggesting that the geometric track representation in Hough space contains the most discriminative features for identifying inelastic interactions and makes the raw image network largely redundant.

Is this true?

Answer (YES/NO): NO